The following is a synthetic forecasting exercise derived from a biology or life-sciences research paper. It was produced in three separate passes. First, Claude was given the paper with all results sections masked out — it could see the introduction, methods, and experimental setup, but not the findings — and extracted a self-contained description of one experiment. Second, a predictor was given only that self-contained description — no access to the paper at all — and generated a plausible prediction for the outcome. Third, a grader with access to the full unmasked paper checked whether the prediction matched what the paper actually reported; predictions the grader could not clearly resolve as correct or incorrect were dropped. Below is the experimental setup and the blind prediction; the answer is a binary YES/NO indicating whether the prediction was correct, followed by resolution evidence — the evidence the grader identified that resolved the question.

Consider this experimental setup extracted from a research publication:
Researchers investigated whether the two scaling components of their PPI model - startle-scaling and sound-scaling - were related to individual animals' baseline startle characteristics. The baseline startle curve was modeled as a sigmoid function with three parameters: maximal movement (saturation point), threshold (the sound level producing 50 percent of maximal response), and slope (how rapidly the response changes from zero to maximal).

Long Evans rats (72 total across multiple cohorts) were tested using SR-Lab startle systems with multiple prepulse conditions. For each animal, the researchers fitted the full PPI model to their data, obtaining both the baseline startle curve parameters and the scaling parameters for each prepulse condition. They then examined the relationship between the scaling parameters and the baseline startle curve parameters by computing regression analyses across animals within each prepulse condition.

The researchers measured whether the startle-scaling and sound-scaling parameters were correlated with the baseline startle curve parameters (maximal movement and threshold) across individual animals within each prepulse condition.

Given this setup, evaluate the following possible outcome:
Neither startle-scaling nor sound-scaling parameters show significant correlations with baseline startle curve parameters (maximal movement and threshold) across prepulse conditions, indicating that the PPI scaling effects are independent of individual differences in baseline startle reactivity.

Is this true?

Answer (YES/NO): NO